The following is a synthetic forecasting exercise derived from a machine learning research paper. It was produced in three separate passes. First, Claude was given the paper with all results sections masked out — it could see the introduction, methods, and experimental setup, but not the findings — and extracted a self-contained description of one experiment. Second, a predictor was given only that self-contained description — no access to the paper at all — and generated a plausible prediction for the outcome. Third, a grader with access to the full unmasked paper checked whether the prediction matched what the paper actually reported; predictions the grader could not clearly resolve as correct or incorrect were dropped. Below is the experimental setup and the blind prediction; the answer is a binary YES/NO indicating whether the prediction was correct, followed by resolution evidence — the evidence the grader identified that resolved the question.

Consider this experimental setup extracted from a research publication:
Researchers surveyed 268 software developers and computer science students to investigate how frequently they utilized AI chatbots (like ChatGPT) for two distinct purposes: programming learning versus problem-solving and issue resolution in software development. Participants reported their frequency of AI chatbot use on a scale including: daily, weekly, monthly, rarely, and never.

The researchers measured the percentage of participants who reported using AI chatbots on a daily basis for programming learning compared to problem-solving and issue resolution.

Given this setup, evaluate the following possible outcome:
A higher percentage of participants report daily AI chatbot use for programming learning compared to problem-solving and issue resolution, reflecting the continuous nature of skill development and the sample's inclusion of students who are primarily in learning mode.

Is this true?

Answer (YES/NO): NO